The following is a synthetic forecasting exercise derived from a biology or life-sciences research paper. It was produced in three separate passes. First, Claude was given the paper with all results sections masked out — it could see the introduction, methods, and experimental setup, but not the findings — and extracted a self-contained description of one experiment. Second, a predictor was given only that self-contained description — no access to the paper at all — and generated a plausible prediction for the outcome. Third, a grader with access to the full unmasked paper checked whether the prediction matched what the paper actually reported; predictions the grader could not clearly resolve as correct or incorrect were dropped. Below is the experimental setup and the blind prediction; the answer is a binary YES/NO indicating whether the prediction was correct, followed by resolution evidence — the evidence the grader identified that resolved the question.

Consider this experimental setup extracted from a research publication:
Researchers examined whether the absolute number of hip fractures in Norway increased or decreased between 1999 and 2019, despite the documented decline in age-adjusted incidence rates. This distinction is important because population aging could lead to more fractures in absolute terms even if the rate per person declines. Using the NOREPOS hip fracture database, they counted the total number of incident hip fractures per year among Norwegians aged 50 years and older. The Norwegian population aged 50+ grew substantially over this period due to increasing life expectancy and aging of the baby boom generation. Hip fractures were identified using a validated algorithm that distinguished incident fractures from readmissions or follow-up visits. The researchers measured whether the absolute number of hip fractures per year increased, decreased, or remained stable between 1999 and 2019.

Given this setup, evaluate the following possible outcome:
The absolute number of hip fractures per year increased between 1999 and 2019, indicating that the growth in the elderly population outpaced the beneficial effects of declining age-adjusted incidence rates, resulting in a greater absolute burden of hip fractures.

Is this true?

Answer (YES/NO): NO